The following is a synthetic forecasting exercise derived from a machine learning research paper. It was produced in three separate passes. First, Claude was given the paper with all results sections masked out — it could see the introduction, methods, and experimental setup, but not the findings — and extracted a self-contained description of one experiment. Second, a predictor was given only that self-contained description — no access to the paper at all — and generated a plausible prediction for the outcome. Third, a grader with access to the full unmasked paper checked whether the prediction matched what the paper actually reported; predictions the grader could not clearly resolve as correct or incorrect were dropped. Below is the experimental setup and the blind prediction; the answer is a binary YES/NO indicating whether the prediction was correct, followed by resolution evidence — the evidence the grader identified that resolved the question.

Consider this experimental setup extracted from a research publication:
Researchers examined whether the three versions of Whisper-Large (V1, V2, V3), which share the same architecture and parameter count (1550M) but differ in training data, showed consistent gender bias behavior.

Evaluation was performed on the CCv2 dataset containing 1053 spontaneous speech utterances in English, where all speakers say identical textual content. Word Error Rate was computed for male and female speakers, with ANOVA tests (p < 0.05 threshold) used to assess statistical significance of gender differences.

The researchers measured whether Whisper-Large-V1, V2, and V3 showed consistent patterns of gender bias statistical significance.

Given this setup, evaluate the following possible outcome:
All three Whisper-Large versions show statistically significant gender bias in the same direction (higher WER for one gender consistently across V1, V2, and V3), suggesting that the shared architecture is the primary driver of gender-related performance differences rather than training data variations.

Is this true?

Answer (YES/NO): YES